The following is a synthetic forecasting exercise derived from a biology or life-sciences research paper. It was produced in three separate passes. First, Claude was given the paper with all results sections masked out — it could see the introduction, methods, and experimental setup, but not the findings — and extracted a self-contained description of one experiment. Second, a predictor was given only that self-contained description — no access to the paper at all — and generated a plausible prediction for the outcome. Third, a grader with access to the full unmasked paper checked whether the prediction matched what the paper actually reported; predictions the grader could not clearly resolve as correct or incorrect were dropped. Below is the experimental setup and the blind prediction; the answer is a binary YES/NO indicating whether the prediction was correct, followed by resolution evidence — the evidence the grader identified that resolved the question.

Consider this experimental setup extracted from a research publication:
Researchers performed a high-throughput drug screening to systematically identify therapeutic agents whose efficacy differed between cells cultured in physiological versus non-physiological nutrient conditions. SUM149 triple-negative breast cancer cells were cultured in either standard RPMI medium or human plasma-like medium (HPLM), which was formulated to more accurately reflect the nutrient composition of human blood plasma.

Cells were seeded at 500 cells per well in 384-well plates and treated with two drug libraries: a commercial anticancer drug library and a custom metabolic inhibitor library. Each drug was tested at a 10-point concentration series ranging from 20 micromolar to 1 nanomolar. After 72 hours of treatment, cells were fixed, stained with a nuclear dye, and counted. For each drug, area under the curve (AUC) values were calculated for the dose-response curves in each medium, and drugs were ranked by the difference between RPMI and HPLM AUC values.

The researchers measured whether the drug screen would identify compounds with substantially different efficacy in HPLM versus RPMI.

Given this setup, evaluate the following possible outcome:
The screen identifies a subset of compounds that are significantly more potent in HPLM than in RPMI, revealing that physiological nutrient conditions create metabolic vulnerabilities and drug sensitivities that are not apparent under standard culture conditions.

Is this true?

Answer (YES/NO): NO